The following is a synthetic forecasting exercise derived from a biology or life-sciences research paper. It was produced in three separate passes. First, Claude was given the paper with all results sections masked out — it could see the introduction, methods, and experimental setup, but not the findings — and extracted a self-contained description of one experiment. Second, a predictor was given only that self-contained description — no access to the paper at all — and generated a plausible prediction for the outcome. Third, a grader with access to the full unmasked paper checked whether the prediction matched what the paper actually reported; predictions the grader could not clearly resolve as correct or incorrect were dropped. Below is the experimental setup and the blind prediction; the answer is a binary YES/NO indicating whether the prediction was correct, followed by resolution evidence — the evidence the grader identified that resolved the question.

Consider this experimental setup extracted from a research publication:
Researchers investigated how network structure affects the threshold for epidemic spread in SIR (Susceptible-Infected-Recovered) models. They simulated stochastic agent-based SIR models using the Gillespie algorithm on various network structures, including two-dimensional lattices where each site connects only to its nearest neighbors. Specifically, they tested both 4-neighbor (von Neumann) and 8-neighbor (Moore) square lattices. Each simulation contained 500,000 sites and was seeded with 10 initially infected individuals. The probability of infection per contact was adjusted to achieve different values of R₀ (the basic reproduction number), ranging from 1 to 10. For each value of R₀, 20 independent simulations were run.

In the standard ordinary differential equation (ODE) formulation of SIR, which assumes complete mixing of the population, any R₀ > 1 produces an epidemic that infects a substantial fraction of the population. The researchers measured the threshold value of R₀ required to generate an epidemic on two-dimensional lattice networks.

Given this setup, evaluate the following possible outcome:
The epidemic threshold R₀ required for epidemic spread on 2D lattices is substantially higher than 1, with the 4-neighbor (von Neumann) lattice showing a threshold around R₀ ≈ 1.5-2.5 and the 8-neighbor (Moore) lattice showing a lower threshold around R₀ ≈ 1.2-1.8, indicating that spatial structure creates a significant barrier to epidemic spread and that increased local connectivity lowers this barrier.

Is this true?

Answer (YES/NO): NO